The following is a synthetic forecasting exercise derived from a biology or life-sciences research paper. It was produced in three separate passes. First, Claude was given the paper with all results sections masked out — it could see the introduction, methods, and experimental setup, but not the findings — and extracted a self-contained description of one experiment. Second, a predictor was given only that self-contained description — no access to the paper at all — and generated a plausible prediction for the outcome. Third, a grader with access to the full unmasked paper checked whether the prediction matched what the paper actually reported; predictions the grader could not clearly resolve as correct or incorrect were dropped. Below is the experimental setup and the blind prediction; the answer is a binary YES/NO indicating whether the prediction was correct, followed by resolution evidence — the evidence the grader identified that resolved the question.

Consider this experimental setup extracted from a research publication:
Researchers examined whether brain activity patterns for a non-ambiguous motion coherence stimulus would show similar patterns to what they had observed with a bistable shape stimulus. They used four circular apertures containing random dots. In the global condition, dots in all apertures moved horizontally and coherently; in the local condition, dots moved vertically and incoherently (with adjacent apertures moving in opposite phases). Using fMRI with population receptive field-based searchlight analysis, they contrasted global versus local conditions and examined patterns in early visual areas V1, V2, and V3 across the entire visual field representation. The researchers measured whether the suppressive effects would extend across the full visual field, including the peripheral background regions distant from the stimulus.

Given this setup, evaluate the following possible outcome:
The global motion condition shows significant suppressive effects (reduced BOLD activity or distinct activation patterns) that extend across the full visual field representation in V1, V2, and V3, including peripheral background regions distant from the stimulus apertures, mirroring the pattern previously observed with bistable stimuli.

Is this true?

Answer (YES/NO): NO